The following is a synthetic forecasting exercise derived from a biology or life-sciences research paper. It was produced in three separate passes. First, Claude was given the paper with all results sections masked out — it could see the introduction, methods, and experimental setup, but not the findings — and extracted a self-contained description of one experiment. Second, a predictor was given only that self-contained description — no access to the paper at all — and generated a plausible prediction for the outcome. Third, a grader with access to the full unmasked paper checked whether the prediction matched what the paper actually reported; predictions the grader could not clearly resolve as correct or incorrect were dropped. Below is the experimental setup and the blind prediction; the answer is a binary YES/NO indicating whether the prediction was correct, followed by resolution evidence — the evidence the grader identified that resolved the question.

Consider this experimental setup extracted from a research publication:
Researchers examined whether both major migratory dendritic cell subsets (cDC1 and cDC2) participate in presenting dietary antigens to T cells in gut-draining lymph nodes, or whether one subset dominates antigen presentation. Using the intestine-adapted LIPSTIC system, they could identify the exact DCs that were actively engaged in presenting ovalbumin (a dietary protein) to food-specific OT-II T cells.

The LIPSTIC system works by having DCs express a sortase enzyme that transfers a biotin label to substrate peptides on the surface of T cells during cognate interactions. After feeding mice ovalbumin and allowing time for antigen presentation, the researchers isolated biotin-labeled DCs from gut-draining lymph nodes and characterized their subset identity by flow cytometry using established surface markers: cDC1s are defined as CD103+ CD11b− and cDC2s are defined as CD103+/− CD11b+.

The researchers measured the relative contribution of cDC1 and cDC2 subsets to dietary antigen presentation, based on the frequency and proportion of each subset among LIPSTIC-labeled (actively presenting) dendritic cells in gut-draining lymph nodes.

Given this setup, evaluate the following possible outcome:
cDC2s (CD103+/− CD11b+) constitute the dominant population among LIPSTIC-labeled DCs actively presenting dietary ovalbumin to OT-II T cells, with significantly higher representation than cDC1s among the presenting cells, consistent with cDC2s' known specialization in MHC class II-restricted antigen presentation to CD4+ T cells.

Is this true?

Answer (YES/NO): NO